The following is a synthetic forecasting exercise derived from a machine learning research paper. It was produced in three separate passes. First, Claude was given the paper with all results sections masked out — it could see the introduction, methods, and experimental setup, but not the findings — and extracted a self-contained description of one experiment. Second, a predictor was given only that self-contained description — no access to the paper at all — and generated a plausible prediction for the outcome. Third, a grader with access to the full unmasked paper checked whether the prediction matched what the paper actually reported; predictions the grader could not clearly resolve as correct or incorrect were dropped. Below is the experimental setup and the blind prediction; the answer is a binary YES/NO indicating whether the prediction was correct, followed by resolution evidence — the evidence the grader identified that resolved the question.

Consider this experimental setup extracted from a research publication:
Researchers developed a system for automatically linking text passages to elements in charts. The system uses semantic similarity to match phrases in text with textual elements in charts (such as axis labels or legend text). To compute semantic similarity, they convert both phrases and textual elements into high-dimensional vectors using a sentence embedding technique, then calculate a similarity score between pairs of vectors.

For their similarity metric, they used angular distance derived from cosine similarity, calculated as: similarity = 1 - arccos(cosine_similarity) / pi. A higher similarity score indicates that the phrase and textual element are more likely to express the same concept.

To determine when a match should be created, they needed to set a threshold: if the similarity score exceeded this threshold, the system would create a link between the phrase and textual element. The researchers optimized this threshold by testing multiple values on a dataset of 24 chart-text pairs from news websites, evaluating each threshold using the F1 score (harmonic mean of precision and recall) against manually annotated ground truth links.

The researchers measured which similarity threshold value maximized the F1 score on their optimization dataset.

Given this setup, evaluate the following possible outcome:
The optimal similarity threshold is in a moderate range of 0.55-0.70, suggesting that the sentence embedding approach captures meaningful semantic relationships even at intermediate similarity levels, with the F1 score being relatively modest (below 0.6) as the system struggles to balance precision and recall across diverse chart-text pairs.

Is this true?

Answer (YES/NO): NO